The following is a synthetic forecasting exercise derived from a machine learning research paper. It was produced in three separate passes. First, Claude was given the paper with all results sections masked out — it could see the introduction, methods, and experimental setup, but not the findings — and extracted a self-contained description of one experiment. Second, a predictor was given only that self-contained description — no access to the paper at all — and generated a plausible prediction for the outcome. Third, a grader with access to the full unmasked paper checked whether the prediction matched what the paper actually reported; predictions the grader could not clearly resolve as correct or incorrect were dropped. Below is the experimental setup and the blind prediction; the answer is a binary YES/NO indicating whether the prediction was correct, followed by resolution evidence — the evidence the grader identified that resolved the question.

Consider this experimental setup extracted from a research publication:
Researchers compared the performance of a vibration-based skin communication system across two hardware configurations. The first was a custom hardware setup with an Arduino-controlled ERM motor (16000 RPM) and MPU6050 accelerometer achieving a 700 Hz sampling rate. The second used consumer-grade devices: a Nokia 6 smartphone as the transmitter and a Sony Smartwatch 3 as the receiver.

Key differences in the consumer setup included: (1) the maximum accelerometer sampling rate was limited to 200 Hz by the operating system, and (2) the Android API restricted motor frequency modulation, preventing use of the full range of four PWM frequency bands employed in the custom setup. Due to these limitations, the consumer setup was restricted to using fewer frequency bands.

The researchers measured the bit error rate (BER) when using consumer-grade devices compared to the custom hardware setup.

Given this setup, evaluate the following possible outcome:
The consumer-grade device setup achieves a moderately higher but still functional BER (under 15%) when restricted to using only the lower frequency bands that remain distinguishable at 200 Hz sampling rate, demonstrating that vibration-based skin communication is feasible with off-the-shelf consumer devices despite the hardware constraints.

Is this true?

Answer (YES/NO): NO